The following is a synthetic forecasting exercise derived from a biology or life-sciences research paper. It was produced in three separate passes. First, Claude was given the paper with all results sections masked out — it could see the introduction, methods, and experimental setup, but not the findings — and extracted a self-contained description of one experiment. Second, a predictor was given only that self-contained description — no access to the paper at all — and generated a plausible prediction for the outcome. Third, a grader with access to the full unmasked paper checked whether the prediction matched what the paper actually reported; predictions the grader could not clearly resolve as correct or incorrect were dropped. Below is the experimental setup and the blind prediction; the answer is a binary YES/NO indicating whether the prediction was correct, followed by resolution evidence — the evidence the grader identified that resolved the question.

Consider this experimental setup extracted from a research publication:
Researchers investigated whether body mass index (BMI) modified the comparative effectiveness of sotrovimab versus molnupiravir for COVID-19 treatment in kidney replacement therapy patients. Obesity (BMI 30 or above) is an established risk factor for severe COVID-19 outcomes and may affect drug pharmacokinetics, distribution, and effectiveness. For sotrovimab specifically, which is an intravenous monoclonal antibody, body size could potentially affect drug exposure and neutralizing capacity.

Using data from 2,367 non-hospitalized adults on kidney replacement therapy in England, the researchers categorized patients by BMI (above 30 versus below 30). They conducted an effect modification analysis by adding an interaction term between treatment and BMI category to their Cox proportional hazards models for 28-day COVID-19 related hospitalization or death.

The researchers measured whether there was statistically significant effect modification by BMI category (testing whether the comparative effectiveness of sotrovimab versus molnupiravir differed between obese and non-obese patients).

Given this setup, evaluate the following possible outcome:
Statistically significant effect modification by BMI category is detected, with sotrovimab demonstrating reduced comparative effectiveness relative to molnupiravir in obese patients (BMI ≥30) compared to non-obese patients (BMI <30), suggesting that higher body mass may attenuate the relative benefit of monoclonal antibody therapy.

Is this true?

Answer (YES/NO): NO